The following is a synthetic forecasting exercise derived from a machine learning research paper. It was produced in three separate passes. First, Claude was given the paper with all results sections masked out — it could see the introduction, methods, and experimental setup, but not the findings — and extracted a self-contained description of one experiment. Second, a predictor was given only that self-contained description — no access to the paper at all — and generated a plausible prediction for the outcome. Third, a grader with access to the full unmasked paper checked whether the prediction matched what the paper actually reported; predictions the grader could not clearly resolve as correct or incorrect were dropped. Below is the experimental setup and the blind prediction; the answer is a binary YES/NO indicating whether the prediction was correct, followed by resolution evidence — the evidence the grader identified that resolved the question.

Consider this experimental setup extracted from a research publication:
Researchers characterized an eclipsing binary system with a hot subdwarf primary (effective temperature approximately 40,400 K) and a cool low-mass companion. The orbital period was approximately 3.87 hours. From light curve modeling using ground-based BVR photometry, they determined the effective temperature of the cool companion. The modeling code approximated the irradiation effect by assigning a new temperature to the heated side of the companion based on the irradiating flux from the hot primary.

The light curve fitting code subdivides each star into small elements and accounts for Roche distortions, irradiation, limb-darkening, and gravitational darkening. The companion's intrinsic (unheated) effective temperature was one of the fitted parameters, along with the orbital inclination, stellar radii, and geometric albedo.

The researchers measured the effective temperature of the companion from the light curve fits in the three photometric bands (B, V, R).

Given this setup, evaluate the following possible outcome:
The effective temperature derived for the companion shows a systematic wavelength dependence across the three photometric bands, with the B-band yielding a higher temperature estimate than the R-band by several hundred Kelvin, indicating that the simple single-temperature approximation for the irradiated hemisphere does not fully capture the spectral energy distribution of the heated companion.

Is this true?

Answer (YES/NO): NO